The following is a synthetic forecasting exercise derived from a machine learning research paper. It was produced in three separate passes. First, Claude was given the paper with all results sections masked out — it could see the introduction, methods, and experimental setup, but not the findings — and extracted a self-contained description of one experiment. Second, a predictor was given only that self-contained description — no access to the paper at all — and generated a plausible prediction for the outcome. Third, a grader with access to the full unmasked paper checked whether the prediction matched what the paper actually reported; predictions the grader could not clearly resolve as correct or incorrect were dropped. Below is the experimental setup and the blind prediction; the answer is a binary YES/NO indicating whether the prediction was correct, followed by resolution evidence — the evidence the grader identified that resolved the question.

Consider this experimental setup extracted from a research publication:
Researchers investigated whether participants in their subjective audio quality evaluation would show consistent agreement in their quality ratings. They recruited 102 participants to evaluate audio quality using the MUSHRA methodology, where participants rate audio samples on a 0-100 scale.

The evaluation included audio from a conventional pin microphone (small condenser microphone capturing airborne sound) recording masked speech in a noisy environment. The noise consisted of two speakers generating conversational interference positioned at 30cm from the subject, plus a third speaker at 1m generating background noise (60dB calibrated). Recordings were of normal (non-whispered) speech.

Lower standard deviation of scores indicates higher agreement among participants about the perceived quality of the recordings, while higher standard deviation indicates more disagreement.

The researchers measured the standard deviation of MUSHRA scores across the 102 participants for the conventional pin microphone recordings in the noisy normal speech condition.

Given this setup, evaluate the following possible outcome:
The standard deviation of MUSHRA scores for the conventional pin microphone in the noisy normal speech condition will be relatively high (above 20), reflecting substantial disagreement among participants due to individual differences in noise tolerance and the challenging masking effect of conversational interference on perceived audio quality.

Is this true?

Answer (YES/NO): NO